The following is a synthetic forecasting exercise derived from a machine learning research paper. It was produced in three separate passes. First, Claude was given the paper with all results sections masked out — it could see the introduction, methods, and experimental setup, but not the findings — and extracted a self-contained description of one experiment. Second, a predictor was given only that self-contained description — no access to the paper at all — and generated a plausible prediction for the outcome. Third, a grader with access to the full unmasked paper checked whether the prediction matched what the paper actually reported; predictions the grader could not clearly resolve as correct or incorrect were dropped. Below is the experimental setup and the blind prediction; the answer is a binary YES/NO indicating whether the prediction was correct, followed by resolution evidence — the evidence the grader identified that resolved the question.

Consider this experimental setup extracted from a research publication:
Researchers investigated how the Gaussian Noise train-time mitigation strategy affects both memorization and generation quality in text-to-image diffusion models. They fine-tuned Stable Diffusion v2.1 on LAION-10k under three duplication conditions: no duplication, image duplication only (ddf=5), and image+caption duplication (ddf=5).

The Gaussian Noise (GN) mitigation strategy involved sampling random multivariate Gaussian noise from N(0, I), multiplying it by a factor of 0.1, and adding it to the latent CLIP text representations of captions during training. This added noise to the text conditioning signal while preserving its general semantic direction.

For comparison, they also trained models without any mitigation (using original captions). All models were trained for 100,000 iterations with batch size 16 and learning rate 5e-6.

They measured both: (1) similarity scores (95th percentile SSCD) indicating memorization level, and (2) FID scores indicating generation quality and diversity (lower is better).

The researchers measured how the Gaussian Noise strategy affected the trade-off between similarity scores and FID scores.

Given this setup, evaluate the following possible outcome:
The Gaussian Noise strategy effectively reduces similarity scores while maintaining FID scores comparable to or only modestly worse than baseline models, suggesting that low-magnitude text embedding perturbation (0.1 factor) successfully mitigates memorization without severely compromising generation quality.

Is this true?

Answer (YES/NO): NO